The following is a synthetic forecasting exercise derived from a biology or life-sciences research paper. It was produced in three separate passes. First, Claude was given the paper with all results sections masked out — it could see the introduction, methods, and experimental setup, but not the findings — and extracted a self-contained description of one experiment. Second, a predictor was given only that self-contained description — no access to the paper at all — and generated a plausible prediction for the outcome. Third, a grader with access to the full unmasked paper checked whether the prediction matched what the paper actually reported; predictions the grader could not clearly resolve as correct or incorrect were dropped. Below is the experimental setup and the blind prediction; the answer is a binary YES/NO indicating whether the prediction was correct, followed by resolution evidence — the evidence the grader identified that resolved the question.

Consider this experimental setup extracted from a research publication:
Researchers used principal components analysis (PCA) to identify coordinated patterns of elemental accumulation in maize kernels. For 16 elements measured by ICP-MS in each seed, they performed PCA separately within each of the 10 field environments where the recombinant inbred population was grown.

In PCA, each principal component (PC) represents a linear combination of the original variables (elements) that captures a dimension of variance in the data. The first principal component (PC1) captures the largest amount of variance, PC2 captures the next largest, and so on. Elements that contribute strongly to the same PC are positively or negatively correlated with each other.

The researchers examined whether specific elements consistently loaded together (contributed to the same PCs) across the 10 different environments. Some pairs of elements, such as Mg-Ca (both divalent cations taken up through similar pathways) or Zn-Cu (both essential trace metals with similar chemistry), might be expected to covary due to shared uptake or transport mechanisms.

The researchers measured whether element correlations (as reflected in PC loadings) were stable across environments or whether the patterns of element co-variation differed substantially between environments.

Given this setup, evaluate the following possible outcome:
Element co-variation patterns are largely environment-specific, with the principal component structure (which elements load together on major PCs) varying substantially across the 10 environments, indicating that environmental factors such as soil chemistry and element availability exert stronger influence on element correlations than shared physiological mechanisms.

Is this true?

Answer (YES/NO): YES